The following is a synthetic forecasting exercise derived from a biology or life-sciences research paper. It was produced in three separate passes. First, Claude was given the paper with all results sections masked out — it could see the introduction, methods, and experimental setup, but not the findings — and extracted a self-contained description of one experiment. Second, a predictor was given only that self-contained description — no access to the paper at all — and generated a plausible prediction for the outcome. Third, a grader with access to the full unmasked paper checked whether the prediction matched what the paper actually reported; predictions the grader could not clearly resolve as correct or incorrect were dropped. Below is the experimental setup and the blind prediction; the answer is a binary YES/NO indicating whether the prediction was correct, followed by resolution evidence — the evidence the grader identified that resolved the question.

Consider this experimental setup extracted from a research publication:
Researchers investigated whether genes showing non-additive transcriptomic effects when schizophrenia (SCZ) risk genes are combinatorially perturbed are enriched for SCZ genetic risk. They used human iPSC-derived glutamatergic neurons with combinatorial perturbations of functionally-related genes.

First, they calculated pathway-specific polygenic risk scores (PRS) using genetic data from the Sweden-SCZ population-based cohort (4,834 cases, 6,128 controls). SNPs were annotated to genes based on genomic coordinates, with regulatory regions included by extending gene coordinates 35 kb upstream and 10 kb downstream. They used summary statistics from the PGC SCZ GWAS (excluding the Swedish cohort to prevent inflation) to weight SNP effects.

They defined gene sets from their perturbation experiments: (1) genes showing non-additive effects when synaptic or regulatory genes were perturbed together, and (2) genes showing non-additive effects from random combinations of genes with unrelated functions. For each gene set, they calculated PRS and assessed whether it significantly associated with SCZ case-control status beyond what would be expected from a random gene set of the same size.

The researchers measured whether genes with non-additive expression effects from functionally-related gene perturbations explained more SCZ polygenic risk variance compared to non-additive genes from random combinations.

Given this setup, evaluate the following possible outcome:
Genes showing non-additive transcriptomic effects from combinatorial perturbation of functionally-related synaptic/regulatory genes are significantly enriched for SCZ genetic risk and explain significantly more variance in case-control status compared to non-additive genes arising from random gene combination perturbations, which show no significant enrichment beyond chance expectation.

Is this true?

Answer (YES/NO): NO